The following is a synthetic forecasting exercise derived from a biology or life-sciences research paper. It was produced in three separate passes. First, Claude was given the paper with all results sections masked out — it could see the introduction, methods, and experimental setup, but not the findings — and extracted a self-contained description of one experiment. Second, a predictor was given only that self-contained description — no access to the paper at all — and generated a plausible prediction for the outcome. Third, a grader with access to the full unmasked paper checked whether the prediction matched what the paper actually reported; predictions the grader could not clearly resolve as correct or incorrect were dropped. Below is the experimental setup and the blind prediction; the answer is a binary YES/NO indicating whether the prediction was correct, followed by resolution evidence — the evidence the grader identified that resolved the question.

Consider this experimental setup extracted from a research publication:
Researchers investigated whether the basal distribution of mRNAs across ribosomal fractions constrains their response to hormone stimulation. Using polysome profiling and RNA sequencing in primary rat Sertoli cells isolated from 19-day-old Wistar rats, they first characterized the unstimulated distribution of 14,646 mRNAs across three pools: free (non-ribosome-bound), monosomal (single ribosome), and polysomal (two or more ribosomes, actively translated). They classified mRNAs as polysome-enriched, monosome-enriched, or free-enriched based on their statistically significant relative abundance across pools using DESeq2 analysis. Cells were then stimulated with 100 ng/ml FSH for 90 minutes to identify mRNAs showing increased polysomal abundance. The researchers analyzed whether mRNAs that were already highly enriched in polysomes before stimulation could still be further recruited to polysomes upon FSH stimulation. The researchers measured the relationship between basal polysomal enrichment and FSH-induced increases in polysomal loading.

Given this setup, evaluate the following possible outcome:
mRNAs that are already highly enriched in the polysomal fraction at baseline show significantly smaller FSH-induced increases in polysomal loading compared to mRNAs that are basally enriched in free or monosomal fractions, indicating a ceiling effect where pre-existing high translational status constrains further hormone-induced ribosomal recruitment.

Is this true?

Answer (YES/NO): YES